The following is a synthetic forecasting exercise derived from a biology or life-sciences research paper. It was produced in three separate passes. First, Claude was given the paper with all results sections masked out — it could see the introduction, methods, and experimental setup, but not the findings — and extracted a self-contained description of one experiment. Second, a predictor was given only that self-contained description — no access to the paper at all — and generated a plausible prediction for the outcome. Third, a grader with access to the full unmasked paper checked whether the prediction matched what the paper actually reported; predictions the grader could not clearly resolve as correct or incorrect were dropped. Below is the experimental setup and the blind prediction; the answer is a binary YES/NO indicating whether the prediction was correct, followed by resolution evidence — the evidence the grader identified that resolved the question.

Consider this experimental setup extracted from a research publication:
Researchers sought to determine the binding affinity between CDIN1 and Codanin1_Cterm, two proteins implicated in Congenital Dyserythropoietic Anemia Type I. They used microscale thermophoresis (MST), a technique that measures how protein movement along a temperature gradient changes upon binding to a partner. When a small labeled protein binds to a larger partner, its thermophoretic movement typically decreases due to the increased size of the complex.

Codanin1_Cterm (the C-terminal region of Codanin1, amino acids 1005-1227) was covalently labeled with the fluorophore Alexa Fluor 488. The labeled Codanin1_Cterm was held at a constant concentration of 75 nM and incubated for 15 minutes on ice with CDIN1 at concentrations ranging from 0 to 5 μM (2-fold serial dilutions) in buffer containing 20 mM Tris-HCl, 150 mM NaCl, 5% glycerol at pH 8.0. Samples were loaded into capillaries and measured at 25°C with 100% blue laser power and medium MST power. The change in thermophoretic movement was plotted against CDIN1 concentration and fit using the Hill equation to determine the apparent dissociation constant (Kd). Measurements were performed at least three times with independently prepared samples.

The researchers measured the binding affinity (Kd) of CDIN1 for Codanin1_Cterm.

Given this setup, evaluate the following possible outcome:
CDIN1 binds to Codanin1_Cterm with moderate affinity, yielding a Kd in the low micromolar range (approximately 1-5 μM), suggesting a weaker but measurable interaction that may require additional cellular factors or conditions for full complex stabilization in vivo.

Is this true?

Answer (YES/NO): NO